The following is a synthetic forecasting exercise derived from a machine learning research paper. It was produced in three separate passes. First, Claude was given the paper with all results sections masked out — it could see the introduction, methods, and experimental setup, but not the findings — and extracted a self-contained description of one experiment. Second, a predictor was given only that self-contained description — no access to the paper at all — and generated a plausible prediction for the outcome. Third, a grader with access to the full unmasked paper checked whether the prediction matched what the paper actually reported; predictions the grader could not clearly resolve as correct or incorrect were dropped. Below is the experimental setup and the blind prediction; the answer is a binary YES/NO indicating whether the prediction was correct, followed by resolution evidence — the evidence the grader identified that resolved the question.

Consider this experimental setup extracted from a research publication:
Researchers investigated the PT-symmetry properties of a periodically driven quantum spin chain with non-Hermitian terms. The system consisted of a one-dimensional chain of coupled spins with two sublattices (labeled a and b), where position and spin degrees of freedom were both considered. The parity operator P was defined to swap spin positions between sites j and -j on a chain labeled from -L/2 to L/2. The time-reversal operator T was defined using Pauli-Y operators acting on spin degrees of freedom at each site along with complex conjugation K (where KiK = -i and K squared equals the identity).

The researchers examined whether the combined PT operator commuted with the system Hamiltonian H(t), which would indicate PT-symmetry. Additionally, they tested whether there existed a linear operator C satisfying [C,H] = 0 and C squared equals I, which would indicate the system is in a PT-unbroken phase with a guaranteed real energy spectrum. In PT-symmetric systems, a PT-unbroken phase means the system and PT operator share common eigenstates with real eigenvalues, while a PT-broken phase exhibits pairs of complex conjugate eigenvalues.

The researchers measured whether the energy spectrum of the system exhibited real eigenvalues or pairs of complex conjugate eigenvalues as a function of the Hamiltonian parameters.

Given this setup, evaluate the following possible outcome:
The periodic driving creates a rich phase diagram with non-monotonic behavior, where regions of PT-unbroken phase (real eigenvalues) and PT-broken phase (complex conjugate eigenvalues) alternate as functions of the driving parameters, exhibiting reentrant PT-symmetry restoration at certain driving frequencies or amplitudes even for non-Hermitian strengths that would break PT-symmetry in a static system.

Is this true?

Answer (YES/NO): NO